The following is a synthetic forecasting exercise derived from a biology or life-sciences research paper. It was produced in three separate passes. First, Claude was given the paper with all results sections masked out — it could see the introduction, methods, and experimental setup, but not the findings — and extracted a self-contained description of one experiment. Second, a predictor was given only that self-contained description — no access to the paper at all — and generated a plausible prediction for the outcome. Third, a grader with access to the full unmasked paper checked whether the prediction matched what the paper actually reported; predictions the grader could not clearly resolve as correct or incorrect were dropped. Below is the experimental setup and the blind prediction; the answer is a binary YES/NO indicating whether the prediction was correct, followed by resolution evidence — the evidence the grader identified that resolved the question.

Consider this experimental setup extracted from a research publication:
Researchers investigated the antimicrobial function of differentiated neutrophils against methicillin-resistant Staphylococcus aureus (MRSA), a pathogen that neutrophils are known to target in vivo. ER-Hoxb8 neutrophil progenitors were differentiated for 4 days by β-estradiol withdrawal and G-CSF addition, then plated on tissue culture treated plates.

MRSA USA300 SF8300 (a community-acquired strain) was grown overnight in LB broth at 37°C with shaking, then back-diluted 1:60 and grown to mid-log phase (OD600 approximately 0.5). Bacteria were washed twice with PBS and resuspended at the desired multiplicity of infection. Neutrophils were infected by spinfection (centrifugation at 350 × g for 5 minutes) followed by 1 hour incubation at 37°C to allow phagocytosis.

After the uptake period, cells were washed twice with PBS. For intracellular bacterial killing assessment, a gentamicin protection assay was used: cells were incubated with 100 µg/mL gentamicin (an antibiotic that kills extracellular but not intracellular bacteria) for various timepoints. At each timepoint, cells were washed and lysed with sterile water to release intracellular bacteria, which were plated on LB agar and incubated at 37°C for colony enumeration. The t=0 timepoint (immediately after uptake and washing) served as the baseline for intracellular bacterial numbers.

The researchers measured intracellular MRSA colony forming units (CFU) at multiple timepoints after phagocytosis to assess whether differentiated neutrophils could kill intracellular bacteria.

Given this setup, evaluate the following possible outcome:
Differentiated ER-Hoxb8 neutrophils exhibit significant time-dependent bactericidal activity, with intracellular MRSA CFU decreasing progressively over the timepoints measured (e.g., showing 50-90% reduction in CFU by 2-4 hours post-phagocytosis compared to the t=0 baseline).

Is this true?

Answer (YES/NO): YES